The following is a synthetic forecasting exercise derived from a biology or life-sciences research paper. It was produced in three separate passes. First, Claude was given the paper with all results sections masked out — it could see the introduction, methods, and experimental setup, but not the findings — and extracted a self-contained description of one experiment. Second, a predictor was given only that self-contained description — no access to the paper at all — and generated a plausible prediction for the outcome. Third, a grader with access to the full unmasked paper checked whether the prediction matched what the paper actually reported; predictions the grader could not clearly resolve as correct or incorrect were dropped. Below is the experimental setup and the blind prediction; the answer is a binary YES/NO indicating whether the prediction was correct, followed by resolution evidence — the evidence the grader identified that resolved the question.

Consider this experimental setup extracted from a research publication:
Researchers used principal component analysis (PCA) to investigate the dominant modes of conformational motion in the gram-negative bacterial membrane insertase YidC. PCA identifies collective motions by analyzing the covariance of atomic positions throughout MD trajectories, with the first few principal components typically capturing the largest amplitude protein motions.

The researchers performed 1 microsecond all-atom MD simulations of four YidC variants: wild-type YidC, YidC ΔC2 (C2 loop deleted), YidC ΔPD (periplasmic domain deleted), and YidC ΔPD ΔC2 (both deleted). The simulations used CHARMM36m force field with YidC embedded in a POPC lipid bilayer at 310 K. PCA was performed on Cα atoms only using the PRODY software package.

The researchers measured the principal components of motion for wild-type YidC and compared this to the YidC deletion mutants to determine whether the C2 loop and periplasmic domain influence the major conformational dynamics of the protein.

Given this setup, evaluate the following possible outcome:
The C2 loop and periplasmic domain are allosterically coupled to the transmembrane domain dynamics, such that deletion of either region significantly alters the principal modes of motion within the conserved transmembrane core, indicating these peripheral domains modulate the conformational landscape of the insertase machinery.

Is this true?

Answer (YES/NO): NO